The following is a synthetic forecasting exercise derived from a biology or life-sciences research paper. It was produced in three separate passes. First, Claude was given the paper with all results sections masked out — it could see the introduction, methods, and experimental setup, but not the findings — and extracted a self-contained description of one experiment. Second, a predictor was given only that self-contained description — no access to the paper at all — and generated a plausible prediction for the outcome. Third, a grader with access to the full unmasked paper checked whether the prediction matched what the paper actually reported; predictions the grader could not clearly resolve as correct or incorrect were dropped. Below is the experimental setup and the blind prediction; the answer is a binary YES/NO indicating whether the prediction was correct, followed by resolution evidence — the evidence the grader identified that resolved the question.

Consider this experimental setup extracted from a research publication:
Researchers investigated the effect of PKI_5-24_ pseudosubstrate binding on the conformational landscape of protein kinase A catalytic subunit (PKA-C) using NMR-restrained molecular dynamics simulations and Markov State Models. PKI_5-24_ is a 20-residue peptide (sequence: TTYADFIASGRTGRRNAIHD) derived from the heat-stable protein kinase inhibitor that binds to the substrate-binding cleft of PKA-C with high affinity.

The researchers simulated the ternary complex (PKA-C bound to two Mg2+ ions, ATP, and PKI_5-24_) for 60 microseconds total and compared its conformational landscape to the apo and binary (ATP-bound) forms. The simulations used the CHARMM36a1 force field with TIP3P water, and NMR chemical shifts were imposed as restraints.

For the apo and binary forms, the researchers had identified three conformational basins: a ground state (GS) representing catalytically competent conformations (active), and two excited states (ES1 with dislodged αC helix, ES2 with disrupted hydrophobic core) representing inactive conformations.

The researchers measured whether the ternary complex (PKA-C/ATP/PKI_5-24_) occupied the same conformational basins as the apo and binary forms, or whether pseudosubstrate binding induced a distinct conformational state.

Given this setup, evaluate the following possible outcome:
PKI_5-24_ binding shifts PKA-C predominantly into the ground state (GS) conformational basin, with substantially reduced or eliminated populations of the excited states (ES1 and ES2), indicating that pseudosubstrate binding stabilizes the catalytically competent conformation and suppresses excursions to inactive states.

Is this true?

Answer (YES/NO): YES